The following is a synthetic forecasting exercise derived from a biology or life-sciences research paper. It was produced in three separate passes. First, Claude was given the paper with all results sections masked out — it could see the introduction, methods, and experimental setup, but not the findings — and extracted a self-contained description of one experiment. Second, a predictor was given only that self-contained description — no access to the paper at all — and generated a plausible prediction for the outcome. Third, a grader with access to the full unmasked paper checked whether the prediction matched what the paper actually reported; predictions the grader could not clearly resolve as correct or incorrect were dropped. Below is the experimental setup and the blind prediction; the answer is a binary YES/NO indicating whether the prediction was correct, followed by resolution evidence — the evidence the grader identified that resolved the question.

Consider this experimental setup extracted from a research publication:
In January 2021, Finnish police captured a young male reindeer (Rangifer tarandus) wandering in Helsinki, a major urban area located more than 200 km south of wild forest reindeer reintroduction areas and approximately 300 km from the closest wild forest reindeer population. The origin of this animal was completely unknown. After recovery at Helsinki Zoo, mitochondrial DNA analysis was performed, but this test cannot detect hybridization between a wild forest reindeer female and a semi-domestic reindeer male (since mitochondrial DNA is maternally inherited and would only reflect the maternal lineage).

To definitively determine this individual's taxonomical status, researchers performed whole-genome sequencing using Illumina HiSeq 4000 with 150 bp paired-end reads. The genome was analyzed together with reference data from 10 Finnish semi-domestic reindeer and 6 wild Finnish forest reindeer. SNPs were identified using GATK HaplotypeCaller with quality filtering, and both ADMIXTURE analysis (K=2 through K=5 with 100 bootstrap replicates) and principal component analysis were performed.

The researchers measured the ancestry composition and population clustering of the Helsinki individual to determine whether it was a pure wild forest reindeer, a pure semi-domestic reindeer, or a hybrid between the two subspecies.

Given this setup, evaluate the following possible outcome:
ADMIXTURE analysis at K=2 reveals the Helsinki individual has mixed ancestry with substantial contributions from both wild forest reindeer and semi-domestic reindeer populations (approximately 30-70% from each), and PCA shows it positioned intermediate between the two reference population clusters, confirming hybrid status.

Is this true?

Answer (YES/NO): NO